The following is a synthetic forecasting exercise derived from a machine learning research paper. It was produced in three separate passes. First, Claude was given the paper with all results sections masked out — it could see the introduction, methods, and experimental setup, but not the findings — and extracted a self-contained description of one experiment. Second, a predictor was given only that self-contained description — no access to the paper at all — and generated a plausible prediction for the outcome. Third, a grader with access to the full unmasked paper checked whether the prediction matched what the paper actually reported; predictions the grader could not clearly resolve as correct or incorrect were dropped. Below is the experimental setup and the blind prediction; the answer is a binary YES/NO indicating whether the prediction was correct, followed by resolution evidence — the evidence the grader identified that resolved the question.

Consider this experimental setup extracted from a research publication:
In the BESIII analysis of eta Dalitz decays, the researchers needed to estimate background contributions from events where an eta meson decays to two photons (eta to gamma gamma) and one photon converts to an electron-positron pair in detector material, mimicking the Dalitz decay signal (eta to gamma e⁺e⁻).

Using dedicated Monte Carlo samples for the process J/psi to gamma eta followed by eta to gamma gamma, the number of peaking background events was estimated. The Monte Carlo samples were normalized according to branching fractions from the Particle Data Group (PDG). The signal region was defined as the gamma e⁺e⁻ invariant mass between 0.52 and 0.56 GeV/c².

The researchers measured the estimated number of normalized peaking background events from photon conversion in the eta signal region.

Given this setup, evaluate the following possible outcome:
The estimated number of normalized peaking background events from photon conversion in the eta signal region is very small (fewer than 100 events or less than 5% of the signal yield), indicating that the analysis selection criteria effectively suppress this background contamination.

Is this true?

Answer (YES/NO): NO